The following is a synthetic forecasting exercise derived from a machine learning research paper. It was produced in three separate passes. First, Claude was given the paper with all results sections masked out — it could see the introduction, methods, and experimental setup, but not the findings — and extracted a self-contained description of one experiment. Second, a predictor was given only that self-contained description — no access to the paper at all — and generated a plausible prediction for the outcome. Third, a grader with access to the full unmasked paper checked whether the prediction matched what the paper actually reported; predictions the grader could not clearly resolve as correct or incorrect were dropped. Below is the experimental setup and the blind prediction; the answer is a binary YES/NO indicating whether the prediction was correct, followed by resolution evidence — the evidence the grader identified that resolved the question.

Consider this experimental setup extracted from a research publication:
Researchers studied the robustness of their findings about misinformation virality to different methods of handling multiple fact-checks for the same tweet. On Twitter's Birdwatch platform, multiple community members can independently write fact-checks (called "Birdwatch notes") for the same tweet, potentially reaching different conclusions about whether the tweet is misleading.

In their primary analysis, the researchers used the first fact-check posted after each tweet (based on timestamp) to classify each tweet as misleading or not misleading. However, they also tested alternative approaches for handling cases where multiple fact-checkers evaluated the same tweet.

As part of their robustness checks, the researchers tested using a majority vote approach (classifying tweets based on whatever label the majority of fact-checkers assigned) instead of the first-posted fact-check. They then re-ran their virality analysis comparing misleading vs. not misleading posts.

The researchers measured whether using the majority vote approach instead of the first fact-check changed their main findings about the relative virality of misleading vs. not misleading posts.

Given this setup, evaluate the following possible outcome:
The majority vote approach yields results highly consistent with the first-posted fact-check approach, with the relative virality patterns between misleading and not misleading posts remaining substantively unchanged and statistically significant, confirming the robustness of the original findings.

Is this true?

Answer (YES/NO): YES